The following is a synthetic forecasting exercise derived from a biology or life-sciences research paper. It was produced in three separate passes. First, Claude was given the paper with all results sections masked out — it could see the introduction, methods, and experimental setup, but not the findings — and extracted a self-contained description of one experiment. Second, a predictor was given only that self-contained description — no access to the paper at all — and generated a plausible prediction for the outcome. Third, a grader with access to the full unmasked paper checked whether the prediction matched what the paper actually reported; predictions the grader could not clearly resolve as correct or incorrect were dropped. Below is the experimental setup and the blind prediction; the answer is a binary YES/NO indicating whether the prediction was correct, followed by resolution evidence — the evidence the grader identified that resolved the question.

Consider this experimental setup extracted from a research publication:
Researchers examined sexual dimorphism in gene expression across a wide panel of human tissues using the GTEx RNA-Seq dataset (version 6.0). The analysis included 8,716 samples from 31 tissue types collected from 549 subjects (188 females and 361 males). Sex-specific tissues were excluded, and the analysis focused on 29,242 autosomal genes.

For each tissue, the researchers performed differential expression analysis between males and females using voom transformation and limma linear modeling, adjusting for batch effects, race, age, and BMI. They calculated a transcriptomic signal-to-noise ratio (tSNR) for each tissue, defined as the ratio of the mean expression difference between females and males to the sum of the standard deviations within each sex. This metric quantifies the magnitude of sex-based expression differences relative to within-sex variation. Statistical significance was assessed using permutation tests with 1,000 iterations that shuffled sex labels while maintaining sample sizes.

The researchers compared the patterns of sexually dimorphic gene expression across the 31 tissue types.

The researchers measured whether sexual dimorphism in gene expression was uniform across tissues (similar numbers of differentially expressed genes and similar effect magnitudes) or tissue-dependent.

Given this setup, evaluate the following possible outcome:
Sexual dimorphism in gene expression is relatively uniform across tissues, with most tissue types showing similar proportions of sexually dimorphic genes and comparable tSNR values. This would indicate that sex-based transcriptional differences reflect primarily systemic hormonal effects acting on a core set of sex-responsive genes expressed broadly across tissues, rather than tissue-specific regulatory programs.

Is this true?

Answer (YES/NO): NO